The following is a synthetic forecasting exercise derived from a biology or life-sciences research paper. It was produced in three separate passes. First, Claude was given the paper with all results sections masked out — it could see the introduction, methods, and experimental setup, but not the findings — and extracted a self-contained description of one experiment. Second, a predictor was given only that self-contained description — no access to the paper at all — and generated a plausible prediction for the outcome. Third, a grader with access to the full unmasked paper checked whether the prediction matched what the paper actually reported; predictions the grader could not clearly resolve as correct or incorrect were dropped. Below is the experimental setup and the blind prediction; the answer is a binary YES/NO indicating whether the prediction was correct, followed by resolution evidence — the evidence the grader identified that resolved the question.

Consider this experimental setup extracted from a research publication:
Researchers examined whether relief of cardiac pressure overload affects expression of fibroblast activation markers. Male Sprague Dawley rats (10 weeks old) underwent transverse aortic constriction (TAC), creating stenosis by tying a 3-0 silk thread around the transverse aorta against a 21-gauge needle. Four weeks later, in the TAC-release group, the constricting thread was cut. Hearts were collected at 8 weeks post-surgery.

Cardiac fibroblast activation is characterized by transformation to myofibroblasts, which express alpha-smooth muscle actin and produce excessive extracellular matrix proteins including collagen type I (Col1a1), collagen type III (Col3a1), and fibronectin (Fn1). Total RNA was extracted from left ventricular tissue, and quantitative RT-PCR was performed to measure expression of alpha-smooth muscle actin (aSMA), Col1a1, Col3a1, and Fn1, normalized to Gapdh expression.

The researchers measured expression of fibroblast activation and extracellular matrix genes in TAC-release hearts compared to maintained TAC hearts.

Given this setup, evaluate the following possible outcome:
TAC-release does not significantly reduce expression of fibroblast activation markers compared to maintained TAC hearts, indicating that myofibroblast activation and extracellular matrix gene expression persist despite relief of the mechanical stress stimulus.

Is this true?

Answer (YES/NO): YES